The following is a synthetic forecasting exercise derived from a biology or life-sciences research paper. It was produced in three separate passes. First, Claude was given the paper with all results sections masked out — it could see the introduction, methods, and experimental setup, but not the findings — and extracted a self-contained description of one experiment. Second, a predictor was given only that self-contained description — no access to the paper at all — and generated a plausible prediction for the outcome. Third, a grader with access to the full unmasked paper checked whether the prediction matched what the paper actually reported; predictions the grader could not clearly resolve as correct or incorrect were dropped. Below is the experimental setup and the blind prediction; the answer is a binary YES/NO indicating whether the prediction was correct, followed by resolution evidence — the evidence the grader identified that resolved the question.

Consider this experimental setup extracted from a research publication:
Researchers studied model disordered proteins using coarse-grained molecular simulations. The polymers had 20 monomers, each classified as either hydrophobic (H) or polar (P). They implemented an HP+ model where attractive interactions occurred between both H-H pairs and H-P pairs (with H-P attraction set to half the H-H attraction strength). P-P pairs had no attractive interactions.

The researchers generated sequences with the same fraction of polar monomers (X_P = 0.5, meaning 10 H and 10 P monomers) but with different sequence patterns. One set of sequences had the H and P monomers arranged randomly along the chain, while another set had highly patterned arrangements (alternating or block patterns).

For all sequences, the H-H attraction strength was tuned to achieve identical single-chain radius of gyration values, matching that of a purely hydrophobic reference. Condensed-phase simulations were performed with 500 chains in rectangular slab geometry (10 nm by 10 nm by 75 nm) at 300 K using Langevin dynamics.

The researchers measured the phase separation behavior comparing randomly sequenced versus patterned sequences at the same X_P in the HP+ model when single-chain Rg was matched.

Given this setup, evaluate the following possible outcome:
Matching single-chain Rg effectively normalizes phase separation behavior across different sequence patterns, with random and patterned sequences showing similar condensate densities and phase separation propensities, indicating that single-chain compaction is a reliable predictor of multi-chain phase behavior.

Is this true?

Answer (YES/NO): NO